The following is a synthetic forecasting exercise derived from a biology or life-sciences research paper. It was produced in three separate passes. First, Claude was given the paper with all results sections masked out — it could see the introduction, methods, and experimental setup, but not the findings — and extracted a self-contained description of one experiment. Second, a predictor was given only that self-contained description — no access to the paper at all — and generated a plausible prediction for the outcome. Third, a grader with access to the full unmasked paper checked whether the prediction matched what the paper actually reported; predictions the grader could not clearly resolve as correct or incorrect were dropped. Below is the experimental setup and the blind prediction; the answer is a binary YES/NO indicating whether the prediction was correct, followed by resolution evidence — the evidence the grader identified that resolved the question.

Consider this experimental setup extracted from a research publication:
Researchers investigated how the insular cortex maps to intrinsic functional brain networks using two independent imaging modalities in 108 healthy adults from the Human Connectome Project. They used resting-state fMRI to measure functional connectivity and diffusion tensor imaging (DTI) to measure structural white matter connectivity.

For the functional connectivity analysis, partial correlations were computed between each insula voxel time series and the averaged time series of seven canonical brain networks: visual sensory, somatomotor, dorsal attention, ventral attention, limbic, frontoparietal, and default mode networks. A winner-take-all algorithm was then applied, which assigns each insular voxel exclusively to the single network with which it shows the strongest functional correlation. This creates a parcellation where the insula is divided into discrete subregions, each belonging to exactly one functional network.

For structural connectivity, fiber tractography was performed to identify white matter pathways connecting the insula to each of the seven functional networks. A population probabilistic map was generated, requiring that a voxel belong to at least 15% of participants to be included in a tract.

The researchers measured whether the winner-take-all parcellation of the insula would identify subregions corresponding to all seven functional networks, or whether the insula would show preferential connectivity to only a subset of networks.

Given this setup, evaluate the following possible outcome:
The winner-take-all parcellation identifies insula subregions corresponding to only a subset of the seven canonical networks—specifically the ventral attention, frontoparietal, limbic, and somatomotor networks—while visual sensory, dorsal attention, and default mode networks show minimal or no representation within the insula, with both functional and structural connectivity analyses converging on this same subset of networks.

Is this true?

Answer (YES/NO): NO